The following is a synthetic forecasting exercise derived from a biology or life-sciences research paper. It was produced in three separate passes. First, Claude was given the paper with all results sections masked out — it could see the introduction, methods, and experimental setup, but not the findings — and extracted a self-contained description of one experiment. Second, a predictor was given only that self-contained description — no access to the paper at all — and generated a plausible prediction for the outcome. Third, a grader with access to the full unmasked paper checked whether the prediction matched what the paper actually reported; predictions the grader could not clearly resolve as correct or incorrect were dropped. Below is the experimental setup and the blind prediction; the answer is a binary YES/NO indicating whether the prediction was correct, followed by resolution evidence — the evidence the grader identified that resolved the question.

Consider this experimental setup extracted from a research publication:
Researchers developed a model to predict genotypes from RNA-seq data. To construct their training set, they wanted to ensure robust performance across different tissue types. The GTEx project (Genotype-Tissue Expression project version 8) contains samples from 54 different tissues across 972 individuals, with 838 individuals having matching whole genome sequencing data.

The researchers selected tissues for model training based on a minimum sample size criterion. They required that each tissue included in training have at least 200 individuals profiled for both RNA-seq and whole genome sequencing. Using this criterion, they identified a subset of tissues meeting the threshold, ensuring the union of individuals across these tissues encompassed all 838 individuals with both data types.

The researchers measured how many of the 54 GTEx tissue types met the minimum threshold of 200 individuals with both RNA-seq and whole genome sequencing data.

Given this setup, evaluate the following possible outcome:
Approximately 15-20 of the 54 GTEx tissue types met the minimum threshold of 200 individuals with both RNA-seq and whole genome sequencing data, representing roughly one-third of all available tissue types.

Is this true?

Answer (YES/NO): NO